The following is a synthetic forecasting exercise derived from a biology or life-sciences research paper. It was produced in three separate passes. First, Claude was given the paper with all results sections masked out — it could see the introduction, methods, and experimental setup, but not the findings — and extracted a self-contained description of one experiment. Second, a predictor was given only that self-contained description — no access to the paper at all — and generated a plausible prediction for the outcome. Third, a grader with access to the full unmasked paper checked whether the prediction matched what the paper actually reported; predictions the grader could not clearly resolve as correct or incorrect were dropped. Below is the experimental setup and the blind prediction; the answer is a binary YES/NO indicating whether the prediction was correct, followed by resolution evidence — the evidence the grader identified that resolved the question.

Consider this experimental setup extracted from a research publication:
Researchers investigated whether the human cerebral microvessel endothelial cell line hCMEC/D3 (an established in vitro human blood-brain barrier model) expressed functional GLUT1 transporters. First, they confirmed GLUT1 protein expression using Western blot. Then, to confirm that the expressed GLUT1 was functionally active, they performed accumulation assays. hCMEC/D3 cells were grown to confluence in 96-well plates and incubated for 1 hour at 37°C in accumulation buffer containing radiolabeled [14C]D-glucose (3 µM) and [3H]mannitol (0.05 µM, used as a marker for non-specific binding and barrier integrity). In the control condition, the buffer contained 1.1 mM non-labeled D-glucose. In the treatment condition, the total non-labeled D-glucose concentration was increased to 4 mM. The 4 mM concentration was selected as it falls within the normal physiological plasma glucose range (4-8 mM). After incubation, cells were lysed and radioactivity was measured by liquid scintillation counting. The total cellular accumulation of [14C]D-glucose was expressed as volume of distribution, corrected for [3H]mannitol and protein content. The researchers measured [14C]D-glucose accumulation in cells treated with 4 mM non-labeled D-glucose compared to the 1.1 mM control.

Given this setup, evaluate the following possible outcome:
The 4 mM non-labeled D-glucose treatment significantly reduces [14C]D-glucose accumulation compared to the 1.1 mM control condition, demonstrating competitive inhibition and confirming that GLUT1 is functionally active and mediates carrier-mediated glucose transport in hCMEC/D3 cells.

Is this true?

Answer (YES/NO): YES